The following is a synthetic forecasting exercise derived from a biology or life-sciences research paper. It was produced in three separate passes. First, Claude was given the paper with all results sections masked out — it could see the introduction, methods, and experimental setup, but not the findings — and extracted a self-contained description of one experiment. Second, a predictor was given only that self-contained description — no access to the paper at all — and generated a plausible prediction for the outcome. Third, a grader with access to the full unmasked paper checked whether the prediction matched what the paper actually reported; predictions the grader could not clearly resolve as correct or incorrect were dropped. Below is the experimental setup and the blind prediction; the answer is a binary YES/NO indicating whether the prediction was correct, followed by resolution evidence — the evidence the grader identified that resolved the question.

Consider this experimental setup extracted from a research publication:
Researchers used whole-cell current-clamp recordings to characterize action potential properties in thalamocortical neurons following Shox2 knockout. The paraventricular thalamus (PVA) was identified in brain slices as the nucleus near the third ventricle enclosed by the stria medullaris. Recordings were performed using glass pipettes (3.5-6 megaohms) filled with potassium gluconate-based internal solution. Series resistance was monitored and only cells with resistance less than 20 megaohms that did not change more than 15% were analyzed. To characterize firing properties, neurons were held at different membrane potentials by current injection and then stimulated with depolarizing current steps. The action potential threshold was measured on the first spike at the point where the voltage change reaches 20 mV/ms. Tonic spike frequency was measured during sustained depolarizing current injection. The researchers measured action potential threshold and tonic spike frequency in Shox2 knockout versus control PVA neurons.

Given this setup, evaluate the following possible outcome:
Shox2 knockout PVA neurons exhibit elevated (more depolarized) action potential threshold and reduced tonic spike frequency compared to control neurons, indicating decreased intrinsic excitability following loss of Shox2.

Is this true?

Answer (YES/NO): YES